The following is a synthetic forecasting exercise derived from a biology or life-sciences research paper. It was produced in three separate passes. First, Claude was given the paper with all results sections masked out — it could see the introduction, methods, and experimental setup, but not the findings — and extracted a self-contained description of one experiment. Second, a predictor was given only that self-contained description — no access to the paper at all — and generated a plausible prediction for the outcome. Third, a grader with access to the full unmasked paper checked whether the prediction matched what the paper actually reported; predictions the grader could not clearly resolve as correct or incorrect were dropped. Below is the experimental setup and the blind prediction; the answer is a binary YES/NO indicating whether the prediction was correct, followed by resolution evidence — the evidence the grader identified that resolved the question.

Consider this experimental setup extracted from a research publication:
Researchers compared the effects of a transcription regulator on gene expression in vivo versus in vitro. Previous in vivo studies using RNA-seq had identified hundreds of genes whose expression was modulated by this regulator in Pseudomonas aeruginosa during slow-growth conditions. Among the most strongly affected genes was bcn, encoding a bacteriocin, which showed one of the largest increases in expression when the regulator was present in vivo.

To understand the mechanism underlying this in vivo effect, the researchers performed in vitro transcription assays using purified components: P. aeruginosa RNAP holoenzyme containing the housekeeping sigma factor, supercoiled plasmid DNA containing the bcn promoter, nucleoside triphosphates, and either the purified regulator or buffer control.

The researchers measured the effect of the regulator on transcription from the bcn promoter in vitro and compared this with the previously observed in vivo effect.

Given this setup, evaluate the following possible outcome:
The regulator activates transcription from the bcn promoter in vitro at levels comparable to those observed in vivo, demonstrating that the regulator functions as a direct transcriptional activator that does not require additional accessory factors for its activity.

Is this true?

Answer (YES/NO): NO